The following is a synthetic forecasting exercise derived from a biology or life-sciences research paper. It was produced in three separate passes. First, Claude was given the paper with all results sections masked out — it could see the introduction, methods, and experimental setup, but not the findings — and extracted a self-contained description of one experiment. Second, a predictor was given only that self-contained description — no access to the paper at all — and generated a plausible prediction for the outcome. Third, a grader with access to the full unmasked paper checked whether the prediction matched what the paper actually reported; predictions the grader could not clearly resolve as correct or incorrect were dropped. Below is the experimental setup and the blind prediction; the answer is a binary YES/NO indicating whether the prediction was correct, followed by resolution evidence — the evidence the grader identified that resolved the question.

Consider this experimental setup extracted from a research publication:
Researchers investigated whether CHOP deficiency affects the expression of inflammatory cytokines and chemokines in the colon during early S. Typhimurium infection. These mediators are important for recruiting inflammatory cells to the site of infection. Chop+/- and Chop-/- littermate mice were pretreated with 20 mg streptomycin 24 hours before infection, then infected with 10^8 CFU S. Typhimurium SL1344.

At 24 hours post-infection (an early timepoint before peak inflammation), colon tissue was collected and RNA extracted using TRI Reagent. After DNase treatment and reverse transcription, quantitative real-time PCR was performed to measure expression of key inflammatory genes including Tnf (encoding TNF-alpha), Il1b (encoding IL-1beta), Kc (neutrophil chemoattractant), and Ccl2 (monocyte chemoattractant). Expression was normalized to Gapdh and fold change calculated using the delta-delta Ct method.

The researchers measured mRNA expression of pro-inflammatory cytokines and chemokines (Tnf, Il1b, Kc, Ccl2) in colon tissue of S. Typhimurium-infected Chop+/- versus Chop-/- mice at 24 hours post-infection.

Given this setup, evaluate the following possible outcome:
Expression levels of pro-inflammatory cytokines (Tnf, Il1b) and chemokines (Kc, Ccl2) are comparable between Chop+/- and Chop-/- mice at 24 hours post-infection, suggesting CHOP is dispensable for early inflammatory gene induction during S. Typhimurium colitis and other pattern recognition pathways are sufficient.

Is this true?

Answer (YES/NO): NO